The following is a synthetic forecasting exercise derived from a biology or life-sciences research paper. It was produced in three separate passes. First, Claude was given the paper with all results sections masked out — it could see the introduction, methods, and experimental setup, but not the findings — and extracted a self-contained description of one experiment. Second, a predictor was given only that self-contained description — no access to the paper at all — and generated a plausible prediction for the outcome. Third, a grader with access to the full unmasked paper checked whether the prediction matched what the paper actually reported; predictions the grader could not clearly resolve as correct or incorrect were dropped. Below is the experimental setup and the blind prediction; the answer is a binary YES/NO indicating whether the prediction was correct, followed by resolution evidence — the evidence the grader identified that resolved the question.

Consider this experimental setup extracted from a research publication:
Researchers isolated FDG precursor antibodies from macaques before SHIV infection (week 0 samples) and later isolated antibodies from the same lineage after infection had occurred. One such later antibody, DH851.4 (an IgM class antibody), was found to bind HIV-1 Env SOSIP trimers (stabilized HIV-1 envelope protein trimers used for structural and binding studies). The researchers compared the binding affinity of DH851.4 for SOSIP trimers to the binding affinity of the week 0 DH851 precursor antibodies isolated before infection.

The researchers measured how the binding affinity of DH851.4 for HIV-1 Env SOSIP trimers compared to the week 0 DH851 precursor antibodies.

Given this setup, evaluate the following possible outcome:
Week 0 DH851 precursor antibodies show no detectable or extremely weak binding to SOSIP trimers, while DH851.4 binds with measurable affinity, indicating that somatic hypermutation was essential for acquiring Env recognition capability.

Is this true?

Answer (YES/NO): NO